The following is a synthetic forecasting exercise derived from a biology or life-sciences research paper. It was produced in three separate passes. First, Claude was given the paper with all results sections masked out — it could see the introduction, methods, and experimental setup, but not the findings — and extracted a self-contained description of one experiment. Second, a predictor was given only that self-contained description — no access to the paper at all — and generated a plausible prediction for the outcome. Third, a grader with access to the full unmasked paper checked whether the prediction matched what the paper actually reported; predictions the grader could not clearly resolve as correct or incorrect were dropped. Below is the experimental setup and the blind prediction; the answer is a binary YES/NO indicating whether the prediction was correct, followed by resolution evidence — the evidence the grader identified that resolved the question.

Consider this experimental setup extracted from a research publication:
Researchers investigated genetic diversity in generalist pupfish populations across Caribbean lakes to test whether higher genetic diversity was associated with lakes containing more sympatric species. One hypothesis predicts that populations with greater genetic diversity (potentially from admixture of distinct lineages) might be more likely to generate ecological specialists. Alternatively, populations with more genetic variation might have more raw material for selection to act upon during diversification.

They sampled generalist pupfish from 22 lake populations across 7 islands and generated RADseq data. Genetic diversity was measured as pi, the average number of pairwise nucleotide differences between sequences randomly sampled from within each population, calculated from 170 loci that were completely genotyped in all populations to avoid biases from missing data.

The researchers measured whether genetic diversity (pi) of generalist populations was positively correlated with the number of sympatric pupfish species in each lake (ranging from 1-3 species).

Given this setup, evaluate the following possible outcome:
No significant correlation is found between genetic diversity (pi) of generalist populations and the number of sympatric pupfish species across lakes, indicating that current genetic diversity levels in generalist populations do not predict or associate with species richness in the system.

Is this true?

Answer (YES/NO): YES